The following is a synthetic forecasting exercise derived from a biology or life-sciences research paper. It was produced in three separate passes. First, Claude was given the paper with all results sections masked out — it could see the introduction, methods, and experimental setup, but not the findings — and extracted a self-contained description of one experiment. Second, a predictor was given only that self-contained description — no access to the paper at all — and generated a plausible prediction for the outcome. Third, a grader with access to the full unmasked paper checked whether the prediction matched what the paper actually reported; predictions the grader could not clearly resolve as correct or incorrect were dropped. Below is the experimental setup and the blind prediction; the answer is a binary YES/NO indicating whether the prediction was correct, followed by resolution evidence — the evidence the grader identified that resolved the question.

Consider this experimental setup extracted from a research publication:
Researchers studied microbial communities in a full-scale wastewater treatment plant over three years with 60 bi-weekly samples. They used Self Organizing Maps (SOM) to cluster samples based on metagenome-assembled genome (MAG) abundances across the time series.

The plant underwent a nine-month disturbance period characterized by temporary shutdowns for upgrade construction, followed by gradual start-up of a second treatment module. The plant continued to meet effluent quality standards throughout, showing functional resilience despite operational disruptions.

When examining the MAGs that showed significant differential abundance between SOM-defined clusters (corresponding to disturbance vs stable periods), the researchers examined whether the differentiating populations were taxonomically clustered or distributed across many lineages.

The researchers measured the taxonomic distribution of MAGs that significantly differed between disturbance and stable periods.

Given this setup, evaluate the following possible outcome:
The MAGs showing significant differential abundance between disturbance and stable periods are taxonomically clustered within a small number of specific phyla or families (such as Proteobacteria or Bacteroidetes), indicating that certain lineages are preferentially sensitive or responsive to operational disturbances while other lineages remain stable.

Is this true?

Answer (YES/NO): NO